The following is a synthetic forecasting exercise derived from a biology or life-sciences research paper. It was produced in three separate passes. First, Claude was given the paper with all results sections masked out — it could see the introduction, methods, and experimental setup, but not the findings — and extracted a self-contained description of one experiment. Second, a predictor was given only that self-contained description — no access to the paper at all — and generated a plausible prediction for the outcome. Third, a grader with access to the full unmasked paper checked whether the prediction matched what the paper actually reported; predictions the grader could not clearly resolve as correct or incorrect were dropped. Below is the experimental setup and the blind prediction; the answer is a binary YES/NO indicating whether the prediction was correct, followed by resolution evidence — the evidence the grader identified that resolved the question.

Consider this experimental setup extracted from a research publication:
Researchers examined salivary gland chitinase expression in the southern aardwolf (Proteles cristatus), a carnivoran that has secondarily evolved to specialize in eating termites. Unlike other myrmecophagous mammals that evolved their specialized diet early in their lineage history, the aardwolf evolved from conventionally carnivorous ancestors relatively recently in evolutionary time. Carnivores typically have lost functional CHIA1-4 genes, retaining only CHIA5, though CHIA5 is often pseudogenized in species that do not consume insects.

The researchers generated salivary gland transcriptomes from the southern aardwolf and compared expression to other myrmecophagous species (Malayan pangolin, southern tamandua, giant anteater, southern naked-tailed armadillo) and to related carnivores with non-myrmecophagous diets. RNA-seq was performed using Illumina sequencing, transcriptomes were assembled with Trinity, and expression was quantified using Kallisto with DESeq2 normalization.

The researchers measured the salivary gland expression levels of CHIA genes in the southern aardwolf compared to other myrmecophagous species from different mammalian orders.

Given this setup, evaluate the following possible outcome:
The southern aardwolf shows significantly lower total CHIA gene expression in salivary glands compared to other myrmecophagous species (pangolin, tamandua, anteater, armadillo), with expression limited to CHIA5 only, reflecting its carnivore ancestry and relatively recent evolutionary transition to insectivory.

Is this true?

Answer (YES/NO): NO